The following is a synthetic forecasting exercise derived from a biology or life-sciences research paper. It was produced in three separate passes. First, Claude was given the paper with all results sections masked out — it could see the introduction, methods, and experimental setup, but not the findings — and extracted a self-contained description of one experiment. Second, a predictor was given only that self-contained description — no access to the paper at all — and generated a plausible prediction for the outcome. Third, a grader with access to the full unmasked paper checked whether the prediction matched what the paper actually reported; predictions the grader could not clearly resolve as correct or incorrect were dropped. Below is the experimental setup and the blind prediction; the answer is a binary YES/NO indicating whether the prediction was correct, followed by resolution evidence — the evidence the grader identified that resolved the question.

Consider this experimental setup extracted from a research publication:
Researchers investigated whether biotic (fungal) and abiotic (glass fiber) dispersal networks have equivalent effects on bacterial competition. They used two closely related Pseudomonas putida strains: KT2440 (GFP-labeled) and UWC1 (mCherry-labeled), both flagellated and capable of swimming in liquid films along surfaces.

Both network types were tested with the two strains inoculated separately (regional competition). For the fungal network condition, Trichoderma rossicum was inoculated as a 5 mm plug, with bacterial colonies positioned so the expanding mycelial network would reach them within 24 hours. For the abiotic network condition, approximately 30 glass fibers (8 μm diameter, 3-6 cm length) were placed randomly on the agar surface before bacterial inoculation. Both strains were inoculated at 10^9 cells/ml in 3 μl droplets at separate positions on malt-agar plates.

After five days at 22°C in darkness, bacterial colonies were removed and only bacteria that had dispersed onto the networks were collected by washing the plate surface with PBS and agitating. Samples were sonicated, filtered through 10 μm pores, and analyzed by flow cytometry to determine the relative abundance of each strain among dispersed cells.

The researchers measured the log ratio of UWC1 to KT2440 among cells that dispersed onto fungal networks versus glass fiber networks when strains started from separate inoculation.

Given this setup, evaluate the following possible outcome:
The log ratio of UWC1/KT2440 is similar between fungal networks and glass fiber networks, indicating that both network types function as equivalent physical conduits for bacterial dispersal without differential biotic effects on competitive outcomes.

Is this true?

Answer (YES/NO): NO